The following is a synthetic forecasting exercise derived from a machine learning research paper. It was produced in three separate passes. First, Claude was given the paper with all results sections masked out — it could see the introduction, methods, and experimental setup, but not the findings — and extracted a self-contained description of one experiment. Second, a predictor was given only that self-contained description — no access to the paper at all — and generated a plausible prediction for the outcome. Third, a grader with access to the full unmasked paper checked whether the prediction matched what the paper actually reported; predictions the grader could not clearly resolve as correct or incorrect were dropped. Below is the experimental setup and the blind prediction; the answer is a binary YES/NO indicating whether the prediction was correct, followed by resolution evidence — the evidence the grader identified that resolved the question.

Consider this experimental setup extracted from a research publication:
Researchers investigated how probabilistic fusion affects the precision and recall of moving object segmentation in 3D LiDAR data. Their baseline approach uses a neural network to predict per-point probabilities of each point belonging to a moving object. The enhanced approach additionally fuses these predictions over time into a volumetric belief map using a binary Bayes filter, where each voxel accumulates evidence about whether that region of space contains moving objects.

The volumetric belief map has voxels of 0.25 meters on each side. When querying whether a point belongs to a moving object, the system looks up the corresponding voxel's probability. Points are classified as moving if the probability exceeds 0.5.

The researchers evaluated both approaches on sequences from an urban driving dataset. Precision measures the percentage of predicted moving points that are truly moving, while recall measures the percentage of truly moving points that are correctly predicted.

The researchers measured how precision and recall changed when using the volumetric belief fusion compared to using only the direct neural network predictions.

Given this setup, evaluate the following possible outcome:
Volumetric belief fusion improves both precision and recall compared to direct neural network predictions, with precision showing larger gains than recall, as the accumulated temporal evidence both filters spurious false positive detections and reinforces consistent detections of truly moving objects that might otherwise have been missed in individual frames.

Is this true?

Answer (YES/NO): NO